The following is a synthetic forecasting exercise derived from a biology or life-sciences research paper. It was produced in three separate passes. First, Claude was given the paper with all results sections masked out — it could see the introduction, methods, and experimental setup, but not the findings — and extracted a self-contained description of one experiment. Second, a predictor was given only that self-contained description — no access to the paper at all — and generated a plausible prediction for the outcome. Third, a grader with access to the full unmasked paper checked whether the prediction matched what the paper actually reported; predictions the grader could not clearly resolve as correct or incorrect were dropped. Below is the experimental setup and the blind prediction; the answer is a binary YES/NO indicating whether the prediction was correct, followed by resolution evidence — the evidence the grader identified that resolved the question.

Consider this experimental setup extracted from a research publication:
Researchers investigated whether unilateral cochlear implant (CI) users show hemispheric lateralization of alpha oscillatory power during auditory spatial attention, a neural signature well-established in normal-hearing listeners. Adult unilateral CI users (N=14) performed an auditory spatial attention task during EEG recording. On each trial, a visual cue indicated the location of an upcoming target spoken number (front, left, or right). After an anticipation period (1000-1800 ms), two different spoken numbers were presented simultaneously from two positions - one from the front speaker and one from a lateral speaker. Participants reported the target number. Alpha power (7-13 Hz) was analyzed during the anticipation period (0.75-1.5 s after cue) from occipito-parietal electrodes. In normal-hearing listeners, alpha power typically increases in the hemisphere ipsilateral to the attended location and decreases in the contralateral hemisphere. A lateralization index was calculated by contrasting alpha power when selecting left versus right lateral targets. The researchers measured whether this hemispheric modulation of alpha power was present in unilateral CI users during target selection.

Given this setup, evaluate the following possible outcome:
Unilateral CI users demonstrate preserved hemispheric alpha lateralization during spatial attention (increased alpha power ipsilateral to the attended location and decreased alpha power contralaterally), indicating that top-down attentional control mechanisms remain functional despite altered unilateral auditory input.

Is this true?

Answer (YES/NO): YES